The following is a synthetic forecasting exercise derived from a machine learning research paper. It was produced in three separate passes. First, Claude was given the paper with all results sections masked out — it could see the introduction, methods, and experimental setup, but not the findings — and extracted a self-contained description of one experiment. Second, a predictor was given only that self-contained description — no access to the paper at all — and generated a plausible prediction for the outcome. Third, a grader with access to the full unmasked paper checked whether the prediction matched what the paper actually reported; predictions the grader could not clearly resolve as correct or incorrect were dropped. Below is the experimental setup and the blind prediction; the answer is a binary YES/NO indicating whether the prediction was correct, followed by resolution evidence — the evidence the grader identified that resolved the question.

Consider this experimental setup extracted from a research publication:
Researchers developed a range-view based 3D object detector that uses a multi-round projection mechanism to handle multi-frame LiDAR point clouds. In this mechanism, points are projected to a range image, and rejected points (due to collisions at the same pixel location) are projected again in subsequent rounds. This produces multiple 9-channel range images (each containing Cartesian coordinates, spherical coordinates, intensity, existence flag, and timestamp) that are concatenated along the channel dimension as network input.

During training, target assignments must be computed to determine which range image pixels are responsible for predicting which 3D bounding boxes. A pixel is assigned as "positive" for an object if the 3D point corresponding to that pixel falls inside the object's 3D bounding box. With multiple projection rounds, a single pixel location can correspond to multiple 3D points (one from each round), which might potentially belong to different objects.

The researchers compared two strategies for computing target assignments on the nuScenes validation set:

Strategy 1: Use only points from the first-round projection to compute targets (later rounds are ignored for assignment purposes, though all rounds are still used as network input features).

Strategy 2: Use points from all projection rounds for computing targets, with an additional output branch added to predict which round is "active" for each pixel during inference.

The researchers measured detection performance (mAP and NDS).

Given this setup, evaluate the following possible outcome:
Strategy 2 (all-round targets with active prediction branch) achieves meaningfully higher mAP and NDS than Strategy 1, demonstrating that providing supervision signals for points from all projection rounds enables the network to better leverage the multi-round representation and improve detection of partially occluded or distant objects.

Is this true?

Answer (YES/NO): NO